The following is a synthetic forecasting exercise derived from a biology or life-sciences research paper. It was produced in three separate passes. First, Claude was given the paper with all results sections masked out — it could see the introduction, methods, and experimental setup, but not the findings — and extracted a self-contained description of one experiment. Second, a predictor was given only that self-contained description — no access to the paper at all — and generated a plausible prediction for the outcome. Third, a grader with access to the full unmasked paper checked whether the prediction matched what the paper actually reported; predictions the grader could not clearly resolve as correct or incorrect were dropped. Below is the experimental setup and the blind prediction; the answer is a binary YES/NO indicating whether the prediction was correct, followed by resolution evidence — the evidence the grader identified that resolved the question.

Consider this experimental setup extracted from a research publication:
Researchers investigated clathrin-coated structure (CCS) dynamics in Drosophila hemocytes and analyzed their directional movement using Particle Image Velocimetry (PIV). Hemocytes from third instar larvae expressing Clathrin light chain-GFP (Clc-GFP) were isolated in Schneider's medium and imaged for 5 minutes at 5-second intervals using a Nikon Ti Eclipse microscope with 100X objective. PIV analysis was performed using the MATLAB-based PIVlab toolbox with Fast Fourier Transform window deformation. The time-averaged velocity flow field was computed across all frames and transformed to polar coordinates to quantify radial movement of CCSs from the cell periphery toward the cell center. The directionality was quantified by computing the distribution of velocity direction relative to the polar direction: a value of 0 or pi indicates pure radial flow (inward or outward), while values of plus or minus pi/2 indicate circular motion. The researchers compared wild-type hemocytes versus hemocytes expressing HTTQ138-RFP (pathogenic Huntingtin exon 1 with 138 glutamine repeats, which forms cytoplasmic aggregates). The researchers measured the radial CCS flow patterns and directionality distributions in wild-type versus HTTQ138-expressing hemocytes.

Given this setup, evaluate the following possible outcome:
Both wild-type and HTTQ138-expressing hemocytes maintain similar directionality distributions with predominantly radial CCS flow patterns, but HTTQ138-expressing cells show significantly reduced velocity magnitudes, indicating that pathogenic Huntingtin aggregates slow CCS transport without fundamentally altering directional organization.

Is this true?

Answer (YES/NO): NO